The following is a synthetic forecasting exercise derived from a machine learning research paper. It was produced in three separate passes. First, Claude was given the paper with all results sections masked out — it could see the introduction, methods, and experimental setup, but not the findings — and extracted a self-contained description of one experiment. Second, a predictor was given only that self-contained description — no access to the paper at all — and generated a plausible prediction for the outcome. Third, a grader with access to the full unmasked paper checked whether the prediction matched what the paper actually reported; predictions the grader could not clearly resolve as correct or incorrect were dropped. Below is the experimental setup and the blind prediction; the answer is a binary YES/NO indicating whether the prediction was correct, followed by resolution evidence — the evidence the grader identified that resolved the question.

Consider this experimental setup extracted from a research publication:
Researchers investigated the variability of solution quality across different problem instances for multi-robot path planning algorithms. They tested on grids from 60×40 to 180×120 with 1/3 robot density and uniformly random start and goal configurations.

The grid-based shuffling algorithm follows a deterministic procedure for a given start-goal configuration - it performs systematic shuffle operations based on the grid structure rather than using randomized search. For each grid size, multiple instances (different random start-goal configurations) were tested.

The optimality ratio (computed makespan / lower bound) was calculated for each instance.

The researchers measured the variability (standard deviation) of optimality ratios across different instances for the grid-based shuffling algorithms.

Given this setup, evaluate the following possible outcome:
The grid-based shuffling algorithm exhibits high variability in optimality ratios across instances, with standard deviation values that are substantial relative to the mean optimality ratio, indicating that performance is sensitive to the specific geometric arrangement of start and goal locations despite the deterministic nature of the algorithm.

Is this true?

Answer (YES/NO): NO